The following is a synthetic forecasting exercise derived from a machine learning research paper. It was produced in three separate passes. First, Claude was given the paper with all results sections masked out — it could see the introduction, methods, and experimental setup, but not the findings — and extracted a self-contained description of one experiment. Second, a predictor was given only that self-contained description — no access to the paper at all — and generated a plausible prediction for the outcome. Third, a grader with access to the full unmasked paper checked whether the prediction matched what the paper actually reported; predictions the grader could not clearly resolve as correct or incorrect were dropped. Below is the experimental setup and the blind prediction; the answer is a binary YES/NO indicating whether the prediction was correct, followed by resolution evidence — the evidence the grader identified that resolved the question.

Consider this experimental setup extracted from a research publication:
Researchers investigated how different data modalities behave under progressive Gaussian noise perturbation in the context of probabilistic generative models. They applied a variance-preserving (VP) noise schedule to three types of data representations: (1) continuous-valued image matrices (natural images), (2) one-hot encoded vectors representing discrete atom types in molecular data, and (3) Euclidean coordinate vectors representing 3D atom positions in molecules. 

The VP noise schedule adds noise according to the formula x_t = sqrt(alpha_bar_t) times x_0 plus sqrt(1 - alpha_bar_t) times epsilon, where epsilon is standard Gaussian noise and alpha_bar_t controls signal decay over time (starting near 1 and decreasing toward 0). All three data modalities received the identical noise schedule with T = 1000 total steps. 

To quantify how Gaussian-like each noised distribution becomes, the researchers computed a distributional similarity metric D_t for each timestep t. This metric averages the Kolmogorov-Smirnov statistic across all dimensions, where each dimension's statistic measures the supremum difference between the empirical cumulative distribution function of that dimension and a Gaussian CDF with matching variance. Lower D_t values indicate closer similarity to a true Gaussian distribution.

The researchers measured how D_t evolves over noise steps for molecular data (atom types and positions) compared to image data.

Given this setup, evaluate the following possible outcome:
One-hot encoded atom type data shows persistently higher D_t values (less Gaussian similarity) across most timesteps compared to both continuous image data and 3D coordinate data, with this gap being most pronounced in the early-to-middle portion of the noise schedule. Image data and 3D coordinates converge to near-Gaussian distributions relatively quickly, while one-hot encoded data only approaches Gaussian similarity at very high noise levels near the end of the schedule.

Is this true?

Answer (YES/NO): NO